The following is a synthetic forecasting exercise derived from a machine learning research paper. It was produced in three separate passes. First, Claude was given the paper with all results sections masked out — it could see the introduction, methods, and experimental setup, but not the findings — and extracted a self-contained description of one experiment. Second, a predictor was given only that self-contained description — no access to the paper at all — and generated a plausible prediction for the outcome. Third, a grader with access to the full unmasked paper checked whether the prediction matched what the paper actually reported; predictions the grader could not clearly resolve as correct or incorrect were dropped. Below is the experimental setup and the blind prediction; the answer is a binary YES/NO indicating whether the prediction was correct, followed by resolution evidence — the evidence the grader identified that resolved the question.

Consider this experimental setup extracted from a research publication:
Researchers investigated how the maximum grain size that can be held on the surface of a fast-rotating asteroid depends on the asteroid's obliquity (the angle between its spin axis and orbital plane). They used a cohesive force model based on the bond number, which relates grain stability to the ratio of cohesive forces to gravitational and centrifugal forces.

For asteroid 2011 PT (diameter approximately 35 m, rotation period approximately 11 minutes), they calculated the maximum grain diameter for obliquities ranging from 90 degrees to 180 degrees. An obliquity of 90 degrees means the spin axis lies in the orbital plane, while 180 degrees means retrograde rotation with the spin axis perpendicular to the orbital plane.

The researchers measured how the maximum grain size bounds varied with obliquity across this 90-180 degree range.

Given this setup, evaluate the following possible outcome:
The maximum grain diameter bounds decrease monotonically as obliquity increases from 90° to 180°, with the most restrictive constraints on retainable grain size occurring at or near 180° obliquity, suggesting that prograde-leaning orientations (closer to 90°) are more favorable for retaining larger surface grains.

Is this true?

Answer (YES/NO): NO